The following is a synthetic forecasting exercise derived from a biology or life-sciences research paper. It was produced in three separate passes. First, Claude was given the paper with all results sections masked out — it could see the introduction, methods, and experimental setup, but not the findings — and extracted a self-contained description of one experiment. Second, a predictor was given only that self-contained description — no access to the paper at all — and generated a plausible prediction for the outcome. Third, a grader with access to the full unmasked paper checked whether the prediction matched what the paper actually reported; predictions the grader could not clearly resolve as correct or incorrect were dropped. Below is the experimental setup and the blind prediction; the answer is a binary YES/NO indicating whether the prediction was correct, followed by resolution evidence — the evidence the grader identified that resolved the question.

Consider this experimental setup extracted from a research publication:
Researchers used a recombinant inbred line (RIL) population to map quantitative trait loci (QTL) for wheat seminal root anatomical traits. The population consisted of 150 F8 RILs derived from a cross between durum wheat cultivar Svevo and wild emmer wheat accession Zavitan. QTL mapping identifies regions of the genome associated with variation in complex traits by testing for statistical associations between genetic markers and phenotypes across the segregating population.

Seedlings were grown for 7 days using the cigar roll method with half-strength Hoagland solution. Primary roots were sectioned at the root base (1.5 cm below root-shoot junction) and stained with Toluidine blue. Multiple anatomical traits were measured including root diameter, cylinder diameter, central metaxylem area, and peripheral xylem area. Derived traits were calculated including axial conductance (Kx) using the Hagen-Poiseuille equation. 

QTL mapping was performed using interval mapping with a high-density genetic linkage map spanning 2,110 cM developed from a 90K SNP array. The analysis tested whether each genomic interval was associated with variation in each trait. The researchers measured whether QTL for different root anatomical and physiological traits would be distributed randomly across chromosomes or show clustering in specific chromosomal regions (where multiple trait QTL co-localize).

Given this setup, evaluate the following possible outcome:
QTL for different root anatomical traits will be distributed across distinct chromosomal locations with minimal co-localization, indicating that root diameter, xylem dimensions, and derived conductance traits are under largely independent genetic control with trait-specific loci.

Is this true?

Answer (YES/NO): YES